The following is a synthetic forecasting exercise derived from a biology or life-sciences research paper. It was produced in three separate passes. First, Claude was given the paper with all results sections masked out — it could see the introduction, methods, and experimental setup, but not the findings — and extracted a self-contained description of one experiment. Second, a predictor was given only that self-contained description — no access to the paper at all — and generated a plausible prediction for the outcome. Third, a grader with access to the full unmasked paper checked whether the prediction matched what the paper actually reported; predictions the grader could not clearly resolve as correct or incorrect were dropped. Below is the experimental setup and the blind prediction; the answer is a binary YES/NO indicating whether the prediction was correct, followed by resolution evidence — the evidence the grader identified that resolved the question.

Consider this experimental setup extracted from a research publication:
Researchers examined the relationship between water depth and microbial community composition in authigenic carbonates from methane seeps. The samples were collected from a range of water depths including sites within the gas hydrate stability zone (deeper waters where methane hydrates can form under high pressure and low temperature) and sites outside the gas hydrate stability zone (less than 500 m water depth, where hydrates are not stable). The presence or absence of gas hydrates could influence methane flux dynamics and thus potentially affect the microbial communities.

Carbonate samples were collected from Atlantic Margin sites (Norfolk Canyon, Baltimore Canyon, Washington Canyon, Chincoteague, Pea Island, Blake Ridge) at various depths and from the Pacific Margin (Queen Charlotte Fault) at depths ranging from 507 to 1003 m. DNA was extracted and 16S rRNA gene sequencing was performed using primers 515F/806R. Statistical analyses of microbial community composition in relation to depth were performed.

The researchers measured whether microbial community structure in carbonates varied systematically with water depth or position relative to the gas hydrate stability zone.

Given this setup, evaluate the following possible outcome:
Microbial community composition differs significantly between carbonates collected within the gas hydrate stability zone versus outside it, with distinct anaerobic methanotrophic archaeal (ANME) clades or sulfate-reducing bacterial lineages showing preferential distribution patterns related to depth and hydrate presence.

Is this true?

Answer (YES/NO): NO